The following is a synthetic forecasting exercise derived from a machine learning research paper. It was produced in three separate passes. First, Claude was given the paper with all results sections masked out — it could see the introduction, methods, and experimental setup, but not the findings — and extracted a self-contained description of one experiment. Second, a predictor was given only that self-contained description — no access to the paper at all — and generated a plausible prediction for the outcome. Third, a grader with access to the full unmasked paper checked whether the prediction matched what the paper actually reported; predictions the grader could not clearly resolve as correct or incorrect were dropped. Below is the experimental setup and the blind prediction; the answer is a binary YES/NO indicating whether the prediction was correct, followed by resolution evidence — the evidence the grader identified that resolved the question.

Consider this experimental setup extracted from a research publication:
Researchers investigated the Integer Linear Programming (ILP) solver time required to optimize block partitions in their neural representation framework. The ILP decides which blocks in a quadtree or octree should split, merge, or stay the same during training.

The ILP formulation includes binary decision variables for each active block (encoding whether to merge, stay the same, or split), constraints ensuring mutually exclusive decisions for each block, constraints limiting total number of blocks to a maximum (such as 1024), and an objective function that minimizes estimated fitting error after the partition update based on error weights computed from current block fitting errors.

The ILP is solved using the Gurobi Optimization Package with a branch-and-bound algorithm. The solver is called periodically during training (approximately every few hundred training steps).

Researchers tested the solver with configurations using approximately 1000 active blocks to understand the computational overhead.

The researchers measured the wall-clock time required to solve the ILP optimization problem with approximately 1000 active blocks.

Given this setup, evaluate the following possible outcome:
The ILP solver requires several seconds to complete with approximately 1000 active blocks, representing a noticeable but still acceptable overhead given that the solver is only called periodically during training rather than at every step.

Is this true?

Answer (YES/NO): NO